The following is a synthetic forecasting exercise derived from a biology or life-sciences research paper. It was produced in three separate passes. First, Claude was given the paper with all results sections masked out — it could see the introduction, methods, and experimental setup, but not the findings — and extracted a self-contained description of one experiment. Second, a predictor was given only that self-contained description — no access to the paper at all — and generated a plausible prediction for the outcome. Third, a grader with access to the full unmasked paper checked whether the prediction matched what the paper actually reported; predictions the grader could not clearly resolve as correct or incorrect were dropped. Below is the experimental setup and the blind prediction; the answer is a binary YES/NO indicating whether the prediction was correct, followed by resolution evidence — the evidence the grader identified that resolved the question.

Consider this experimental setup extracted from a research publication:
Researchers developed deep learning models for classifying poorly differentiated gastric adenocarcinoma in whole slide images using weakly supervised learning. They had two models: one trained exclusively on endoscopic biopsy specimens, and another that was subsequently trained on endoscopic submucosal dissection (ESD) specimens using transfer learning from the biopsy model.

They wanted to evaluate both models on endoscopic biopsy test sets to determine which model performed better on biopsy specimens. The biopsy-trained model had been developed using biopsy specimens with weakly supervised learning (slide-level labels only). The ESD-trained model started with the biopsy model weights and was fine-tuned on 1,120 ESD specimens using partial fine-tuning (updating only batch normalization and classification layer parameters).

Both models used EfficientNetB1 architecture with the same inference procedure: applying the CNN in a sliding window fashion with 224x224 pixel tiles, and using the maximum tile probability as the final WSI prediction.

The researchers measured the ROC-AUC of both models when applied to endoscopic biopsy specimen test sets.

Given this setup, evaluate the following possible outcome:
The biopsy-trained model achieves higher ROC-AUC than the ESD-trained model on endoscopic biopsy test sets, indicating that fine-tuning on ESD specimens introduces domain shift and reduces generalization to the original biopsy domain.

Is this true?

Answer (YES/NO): YES